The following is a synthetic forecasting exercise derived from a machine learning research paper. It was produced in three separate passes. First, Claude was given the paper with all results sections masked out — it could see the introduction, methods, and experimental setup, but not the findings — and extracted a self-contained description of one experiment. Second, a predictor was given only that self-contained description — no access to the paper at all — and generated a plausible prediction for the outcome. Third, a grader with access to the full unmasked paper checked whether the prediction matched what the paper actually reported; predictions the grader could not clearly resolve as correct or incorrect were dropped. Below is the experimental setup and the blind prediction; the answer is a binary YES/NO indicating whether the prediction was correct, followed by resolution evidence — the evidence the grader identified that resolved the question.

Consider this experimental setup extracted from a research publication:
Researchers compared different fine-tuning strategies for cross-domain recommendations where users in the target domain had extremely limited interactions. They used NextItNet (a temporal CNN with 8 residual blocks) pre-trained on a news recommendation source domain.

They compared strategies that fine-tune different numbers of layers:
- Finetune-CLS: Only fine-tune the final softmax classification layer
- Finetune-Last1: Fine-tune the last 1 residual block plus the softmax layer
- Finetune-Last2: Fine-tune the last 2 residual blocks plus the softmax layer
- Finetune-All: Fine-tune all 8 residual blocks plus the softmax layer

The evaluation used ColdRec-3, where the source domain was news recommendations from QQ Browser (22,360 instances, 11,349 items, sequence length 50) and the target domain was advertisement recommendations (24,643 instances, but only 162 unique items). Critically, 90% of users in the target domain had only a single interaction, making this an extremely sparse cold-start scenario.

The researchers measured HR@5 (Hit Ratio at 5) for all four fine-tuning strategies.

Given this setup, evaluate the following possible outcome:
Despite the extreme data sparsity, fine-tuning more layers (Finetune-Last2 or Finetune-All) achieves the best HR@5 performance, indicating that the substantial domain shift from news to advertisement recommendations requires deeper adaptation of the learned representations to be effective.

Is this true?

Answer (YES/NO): YES